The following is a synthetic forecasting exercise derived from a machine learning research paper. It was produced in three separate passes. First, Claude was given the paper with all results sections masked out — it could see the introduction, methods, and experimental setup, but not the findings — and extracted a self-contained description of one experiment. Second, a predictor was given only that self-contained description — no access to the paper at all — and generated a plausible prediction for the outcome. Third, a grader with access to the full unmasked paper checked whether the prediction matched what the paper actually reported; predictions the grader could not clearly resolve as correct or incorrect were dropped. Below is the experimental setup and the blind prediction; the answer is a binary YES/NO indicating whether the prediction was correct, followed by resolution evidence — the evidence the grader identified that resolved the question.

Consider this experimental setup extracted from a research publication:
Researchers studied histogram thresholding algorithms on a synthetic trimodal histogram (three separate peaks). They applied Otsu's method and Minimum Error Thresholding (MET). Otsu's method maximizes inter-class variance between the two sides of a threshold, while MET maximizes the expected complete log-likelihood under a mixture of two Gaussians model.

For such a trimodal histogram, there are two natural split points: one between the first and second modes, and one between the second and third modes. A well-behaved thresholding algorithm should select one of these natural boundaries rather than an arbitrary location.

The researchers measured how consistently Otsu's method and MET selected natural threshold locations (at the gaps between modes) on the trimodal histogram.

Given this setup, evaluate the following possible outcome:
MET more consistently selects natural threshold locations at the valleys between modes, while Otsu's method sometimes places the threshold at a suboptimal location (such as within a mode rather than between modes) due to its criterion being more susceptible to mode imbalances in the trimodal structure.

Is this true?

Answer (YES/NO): NO